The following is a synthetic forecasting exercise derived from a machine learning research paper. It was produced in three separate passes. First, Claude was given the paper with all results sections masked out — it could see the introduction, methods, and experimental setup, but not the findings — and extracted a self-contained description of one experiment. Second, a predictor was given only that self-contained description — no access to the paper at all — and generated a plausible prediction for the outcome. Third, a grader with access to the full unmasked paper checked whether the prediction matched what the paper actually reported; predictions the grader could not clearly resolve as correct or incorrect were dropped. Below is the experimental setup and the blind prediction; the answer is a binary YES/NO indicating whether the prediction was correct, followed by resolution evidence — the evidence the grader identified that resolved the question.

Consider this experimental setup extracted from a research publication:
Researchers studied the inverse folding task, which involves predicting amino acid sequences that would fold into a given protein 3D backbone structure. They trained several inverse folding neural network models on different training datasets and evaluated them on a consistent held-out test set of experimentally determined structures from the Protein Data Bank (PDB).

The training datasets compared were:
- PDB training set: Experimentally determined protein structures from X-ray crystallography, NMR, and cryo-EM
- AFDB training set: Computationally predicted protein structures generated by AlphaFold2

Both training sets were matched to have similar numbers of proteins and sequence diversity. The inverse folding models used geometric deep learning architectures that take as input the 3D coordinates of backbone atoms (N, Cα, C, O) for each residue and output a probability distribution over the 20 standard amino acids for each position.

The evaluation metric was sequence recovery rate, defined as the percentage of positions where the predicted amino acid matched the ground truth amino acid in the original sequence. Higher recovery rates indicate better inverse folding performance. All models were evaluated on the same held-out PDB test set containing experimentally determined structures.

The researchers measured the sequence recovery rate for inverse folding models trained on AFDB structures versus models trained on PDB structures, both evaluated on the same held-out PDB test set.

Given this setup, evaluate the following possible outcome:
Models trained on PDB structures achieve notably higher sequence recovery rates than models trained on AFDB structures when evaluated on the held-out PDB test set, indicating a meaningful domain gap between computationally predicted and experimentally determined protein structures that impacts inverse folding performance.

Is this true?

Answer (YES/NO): YES